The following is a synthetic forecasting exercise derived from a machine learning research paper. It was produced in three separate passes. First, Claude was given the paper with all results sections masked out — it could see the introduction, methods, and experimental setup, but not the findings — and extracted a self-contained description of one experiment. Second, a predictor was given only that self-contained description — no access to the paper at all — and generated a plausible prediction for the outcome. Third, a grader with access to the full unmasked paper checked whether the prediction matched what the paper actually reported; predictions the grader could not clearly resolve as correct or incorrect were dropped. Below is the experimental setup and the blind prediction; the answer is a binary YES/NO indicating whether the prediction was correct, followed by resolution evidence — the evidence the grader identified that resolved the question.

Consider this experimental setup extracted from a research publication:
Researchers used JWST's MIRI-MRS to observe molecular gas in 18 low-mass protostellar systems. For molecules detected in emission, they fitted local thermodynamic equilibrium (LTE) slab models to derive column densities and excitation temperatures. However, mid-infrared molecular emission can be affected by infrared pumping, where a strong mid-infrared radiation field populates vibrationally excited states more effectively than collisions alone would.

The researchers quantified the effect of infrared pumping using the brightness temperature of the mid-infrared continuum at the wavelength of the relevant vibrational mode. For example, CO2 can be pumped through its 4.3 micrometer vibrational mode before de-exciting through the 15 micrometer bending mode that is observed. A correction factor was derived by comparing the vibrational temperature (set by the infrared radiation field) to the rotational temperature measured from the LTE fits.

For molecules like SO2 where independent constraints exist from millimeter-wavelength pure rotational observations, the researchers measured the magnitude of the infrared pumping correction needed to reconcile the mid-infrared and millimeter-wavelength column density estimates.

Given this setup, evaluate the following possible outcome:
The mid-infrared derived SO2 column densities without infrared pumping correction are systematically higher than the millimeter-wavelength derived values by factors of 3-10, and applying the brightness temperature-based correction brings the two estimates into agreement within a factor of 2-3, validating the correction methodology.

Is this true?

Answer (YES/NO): NO